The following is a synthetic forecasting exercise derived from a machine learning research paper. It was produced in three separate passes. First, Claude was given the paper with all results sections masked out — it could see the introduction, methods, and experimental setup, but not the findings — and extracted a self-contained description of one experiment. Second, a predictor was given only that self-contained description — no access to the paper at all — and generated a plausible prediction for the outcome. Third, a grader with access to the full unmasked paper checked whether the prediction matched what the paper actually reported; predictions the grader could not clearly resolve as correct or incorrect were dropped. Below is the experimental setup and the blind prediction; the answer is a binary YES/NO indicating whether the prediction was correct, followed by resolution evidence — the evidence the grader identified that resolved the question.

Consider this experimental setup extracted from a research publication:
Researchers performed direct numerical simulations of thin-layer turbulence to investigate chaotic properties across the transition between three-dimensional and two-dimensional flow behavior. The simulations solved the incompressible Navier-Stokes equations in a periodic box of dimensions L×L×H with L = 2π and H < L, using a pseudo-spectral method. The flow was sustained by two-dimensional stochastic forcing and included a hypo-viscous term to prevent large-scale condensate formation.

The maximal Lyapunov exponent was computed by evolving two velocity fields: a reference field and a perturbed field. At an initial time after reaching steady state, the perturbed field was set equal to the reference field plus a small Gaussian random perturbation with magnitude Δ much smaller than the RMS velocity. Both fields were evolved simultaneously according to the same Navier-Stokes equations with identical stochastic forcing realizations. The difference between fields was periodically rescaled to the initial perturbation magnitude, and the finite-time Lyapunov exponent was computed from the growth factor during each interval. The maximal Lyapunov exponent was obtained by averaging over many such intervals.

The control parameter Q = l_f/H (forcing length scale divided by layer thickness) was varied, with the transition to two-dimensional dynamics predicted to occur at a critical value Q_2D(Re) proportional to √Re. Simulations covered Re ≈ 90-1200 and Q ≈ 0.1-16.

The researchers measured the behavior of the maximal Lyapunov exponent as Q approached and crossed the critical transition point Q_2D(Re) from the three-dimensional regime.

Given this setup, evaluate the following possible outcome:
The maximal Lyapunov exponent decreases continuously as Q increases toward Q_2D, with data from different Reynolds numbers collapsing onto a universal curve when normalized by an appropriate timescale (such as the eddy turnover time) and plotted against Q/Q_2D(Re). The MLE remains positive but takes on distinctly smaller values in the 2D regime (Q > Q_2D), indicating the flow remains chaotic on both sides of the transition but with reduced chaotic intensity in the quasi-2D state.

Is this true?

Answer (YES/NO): NO